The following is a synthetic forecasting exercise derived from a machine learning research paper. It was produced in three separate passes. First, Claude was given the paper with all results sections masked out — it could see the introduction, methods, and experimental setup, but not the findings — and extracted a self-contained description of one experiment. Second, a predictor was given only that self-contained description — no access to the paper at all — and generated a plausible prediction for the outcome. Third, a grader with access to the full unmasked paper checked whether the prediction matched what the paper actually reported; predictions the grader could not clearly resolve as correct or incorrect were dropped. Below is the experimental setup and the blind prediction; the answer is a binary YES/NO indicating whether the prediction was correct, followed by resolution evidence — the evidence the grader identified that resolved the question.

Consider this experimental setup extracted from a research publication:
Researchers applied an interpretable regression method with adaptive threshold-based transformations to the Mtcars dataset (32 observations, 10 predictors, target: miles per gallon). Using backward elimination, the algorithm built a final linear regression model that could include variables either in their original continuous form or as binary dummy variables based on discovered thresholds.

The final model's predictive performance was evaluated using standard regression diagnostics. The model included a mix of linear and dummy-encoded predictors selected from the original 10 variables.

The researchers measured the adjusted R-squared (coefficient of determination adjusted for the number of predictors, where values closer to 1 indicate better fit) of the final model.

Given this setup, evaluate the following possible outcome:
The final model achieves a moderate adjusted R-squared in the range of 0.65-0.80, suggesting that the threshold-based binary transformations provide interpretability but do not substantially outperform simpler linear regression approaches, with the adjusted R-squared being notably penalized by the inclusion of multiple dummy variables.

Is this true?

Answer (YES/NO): NO